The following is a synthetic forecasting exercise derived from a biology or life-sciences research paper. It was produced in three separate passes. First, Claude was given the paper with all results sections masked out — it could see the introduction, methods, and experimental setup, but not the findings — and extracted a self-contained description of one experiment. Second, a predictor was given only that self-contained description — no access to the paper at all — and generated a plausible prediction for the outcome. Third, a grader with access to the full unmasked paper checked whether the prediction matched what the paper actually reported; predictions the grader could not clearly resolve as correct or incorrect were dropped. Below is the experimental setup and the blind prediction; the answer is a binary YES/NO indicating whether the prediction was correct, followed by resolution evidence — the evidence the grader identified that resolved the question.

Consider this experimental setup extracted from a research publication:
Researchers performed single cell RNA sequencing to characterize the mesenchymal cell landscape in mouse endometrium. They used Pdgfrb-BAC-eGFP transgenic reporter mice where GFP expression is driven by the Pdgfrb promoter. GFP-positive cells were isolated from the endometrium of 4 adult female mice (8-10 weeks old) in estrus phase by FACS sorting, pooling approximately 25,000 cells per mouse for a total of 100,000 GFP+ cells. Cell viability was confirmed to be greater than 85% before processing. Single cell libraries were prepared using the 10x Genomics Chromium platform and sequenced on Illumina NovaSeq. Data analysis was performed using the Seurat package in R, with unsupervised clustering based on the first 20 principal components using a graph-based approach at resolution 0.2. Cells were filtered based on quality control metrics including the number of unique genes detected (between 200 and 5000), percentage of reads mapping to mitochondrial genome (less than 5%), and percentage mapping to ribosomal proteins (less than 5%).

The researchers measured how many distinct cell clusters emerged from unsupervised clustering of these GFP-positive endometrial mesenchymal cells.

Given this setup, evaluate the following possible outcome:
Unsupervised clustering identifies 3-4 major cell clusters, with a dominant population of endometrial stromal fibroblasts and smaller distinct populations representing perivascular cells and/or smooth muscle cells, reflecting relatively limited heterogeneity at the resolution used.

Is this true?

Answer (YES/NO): NO